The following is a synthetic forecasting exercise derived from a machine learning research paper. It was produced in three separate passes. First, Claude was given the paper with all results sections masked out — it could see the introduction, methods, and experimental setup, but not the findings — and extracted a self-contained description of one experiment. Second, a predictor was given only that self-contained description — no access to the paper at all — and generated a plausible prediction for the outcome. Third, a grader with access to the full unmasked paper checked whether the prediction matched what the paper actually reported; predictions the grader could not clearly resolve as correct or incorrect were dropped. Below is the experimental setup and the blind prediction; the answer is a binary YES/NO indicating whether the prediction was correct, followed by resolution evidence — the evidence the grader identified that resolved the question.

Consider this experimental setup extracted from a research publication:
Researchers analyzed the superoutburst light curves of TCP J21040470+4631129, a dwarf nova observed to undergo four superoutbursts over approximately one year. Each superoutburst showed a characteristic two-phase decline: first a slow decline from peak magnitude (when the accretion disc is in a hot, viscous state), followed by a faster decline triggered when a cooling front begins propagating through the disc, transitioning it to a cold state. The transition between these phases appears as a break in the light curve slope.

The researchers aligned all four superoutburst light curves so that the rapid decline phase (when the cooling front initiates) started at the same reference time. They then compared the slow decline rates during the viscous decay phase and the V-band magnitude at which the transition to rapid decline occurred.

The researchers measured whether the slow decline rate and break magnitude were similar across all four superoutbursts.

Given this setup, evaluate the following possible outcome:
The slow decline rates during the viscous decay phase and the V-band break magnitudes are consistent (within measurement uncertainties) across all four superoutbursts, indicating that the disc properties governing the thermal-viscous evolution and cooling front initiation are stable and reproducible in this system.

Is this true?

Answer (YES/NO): YES